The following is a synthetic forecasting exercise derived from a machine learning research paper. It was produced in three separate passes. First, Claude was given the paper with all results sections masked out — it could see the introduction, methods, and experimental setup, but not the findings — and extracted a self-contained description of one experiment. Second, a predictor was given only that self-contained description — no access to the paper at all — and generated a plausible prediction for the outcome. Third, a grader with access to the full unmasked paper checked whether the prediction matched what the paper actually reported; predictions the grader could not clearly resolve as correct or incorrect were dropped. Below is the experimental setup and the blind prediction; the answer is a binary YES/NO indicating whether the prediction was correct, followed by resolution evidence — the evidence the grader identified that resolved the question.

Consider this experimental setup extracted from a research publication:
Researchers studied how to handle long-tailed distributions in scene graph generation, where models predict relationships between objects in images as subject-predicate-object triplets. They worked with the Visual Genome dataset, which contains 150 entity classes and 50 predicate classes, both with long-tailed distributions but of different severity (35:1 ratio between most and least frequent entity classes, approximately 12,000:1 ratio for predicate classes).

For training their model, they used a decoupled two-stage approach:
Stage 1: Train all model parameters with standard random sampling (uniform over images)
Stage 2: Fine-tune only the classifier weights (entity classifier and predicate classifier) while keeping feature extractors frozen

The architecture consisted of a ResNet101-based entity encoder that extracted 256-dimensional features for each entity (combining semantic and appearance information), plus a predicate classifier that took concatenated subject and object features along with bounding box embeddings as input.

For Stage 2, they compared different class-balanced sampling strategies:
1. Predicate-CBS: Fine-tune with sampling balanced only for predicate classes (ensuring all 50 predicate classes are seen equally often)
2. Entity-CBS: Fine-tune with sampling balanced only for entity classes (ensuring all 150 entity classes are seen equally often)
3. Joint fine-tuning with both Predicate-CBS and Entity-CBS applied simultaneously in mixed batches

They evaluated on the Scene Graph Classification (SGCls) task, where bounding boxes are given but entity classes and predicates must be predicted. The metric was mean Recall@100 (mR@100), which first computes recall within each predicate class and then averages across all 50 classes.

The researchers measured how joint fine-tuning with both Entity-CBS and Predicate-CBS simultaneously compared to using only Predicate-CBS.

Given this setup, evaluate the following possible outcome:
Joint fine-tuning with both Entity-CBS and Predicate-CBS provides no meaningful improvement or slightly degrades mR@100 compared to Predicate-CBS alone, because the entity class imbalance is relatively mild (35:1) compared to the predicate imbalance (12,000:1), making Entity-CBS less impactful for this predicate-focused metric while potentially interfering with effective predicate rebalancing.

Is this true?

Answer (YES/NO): NO